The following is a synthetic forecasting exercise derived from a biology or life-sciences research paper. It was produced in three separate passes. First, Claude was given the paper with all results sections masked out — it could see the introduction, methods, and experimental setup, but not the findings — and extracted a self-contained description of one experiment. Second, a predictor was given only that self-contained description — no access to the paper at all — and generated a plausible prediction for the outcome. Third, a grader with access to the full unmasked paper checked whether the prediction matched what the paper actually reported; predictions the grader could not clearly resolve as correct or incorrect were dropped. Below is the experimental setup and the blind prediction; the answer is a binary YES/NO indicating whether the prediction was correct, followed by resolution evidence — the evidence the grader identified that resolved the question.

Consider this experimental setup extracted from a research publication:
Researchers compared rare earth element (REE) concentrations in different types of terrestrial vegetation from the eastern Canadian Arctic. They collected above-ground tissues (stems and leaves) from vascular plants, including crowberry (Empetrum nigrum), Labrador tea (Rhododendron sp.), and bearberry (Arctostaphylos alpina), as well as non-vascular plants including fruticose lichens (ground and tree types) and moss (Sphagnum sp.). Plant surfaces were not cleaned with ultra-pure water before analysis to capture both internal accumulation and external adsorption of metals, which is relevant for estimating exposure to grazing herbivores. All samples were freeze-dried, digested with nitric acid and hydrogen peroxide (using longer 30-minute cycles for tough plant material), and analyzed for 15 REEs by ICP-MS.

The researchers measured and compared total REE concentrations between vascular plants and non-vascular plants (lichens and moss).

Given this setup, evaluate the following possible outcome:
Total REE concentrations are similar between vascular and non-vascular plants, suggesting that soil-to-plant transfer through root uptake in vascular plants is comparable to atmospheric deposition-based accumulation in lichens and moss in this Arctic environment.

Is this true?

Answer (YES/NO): NO